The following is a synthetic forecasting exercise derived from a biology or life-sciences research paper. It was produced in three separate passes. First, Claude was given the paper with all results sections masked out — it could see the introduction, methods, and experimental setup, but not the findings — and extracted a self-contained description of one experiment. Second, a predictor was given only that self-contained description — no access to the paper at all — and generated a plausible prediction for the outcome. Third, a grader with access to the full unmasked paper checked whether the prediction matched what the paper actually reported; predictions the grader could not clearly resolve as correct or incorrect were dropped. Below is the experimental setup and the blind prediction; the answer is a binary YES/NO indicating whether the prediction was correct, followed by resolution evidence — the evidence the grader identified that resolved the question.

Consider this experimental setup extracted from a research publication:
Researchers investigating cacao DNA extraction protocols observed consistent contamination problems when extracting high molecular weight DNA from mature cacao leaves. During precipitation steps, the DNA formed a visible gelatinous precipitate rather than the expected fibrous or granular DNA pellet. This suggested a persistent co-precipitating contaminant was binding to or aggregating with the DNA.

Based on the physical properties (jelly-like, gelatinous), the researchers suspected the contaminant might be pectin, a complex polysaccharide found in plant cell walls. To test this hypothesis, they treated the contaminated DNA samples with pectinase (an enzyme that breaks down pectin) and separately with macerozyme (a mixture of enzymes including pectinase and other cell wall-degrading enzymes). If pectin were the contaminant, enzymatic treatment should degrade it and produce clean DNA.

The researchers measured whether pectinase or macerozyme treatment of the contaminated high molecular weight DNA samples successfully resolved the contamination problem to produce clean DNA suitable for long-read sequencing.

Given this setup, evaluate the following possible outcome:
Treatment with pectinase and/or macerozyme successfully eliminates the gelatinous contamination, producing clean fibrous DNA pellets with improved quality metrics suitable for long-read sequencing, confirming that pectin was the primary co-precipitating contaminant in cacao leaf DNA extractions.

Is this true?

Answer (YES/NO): NO